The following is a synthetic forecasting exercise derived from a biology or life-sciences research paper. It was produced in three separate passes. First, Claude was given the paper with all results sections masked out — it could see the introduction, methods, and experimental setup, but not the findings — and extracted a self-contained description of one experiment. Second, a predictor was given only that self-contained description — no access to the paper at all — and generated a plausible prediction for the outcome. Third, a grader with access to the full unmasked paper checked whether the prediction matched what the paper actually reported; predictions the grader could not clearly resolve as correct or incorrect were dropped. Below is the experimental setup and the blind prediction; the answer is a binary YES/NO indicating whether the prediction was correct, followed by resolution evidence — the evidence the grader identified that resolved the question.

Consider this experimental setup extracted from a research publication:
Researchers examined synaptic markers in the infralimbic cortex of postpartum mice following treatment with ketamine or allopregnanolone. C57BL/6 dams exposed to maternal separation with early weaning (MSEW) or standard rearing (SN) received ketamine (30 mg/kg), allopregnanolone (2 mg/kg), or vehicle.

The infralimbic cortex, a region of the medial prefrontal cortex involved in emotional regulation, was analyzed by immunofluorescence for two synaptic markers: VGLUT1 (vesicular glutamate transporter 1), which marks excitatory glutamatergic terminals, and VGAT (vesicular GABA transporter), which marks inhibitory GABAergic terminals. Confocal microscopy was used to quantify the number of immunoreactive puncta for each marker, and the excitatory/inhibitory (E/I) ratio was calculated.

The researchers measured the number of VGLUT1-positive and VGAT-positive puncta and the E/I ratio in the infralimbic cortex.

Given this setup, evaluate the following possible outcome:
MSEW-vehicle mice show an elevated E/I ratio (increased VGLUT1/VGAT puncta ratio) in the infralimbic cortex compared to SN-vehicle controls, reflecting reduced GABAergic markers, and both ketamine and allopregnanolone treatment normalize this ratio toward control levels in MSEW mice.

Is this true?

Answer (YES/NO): NO